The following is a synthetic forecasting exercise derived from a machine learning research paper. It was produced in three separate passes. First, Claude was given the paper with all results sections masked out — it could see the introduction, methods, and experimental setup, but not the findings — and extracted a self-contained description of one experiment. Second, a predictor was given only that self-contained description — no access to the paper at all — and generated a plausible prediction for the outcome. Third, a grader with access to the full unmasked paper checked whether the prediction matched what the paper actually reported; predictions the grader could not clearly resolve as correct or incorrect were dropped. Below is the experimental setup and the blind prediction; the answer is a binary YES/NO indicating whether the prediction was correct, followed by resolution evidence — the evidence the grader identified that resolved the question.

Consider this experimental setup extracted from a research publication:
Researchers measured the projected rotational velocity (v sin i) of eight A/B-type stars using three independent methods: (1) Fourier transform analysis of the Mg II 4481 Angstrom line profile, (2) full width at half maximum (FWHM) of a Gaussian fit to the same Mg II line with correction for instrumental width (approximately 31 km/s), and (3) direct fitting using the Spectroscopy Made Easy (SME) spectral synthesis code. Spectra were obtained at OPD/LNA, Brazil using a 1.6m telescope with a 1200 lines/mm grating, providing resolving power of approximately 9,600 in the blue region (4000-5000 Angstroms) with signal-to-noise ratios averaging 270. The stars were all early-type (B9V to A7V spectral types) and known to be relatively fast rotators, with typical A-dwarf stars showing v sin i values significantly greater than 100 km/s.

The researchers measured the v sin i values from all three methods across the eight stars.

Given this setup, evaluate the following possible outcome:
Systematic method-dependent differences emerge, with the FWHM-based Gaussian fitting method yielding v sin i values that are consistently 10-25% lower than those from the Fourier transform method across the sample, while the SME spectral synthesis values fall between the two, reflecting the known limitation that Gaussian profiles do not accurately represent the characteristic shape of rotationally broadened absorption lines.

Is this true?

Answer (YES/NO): NO